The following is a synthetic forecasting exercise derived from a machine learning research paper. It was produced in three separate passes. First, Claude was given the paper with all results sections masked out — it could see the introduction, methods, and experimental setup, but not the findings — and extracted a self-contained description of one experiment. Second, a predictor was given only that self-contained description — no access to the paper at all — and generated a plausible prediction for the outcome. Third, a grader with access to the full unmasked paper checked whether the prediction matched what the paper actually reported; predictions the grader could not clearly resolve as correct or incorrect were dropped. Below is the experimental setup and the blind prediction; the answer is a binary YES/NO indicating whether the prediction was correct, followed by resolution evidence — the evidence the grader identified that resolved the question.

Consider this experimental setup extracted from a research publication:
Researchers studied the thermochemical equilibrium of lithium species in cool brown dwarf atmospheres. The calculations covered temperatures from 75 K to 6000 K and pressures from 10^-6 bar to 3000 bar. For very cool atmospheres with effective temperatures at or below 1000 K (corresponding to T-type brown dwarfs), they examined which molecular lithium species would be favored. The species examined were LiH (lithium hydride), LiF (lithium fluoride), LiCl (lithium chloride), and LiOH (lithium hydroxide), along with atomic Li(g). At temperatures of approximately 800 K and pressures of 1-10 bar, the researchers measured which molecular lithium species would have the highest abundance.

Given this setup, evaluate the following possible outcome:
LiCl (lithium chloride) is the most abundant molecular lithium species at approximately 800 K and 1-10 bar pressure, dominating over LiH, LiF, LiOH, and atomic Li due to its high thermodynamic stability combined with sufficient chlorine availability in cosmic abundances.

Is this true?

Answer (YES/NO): NO